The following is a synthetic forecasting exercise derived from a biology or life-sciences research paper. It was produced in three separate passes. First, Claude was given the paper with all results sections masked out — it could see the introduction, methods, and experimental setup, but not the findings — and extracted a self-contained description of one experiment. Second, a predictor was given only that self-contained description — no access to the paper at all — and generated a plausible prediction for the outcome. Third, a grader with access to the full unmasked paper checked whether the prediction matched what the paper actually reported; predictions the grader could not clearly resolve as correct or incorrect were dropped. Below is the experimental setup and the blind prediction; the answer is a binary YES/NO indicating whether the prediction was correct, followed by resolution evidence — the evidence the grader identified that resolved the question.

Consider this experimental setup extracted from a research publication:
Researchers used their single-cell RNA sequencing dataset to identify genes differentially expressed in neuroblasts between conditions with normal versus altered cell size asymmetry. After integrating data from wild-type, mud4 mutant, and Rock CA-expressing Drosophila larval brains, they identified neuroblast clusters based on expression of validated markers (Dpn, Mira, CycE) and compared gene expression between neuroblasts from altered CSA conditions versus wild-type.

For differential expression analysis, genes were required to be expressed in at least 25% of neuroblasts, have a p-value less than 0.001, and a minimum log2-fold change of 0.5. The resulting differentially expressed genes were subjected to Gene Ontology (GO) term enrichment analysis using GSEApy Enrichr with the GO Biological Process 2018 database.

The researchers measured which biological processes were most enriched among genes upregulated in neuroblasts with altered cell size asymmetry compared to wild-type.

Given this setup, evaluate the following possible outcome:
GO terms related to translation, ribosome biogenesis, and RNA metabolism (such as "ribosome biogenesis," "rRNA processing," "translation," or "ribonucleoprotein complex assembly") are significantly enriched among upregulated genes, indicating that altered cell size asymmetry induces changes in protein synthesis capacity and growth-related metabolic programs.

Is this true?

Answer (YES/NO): NO